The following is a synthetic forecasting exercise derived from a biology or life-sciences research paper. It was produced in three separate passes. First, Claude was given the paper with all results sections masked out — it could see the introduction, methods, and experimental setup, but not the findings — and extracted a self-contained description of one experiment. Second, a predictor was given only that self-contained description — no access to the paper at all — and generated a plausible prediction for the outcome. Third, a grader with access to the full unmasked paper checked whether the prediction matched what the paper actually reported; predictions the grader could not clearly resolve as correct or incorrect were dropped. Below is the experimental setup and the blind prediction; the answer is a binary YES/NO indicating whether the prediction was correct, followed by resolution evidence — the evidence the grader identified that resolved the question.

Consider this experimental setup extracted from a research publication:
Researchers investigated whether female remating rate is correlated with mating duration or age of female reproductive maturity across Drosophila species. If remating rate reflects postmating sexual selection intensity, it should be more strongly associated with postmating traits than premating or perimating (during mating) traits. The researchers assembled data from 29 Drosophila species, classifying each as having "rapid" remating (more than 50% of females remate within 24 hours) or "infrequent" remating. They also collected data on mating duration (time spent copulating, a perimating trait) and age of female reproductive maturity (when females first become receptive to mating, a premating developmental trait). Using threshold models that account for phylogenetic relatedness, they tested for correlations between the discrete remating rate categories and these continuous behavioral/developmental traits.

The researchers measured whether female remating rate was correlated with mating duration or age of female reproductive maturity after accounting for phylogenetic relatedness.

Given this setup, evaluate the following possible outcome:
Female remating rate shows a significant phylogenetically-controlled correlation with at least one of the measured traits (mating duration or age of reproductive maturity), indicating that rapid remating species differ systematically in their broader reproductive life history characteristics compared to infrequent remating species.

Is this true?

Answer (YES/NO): YES